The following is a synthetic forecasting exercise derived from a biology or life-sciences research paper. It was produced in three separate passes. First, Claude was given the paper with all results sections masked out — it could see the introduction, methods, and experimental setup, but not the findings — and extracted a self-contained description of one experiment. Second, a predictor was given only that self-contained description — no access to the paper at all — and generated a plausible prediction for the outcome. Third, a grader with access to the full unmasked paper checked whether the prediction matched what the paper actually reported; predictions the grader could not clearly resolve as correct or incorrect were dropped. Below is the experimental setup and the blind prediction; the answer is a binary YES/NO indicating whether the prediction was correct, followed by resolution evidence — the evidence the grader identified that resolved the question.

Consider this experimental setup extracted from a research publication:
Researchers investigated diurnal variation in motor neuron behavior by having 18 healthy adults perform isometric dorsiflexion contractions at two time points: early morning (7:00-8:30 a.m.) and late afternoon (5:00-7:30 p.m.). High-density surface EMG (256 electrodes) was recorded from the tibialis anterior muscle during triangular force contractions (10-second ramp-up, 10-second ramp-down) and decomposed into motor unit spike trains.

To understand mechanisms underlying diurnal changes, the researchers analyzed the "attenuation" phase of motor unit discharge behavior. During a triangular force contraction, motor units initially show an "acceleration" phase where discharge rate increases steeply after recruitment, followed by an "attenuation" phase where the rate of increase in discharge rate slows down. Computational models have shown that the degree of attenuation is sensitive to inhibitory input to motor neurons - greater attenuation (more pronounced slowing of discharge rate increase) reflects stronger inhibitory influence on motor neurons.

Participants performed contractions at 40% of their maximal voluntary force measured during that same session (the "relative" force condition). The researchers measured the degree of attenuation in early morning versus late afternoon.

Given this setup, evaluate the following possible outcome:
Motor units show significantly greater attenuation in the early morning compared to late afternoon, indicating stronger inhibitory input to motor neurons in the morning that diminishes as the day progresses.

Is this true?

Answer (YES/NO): NO